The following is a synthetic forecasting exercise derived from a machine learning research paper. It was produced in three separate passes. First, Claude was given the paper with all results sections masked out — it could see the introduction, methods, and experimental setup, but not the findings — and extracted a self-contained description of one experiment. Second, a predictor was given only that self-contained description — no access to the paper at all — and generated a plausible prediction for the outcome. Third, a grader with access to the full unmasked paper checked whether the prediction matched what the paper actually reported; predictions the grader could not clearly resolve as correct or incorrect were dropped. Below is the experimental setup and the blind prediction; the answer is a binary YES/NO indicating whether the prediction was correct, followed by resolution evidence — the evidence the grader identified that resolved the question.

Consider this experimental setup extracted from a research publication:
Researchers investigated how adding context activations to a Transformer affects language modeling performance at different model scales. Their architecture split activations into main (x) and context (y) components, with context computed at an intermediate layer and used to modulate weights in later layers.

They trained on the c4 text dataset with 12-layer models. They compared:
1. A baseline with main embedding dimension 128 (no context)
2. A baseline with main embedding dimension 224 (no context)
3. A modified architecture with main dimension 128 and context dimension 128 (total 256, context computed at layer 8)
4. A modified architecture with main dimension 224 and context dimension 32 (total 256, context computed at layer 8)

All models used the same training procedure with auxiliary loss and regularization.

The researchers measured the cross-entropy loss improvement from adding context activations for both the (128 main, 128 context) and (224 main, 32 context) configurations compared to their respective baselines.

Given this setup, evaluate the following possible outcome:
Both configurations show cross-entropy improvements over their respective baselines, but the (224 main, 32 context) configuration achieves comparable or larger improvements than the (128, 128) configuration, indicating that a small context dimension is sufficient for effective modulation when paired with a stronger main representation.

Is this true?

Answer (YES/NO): NO